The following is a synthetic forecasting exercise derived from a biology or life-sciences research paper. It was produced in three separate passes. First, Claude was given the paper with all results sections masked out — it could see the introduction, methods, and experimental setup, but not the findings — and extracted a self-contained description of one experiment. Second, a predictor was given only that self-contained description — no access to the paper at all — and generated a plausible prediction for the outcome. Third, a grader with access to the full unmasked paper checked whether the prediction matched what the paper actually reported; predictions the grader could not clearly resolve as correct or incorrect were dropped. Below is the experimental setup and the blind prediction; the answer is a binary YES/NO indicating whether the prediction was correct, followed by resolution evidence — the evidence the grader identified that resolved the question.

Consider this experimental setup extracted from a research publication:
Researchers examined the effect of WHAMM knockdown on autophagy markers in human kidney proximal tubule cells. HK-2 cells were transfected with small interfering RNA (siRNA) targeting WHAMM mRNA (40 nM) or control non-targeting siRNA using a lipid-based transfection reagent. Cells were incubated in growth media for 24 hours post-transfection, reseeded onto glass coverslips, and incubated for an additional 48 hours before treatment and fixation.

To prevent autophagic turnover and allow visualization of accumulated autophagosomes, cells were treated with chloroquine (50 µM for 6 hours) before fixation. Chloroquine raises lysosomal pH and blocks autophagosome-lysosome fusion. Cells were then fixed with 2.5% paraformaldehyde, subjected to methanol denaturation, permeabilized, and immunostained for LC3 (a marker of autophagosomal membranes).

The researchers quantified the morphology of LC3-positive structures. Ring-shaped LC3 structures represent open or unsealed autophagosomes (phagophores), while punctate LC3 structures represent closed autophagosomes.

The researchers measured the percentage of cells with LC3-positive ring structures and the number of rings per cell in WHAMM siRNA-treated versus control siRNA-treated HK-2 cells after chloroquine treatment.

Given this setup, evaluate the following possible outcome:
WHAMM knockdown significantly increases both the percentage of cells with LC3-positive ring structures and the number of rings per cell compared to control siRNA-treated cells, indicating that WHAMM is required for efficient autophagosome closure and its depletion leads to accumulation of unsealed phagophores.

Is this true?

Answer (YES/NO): NO